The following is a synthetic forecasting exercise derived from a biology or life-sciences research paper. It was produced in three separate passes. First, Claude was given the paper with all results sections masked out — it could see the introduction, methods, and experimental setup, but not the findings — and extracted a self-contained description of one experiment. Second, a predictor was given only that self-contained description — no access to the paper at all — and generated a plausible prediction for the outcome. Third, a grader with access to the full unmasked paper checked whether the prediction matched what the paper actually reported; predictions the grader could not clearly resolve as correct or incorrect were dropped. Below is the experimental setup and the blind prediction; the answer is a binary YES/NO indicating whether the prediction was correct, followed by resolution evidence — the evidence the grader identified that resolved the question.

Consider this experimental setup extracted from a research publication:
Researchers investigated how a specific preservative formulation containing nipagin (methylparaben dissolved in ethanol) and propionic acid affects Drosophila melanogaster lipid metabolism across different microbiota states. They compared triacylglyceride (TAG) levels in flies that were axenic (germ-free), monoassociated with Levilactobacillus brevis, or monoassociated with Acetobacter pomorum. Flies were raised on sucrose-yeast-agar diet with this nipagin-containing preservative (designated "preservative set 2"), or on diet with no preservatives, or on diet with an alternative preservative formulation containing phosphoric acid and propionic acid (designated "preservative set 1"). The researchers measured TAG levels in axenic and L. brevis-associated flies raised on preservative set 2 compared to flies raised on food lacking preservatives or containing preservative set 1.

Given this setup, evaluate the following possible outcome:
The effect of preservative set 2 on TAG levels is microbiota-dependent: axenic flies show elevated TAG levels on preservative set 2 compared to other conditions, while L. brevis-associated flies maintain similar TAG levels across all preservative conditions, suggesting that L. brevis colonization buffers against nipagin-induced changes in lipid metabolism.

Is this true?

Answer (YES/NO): NO